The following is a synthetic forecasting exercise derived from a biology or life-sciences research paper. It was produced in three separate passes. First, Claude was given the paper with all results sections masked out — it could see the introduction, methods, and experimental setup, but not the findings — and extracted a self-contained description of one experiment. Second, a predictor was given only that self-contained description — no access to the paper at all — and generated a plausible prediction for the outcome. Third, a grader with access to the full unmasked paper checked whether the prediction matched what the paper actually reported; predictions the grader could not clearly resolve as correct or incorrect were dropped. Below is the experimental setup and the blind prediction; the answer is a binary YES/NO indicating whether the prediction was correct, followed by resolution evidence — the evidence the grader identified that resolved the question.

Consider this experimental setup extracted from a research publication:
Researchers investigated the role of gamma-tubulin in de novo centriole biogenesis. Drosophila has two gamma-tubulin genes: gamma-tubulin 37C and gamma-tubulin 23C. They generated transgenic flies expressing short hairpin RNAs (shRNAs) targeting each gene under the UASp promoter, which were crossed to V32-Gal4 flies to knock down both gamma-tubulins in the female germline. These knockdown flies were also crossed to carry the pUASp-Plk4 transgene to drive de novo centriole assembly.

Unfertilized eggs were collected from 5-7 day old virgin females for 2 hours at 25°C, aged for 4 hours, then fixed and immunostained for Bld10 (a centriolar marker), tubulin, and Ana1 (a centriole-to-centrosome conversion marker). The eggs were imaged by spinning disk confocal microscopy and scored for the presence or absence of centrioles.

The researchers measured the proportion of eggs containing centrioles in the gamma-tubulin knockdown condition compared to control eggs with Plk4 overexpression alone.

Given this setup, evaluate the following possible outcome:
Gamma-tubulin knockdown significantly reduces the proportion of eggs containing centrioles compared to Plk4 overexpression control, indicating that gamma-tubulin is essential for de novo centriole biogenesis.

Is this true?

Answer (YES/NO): NO